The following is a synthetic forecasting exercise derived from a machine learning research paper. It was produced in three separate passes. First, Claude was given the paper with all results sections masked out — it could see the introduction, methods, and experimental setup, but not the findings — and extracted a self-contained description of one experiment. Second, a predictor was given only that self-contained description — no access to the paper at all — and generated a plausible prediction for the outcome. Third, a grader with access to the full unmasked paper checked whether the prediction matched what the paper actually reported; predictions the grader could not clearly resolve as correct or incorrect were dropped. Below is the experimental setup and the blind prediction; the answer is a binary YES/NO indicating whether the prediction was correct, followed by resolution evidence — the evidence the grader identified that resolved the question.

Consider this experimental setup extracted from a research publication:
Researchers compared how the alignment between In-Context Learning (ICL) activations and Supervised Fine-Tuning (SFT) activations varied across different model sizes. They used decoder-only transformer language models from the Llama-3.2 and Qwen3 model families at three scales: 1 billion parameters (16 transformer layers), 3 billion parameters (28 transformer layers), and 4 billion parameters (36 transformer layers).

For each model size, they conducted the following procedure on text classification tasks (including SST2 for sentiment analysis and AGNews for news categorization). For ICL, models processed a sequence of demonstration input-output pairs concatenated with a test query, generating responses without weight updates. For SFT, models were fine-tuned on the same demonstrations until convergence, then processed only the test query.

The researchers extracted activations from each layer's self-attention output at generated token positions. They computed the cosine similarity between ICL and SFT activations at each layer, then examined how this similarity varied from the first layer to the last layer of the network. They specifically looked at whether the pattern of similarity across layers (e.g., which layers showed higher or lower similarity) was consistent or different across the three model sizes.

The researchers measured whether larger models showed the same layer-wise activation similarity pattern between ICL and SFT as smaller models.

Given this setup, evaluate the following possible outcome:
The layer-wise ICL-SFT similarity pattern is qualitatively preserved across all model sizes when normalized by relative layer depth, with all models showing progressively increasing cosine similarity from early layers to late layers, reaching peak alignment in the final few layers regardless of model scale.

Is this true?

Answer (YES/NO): NO